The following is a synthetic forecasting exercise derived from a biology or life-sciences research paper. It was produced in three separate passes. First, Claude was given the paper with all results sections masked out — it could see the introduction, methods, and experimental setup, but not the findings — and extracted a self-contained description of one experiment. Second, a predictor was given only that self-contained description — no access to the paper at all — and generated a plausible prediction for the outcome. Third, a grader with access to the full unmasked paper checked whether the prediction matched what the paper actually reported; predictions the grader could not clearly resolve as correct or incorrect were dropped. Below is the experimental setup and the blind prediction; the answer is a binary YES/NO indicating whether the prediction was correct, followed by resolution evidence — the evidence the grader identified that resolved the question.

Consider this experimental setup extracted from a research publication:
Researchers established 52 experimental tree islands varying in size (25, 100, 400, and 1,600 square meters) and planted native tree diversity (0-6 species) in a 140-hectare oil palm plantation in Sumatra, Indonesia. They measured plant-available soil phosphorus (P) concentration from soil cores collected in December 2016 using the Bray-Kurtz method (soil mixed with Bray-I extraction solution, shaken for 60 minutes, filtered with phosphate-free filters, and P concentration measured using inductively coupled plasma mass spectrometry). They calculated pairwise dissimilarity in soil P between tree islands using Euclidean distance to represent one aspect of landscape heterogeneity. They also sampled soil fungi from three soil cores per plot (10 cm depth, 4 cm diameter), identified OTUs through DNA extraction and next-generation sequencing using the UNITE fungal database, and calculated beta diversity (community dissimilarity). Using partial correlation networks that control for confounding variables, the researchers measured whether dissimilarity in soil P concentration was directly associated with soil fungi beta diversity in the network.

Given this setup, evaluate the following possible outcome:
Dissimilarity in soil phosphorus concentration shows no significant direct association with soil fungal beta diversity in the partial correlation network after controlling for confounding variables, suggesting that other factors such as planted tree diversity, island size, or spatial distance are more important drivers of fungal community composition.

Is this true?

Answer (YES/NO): NO